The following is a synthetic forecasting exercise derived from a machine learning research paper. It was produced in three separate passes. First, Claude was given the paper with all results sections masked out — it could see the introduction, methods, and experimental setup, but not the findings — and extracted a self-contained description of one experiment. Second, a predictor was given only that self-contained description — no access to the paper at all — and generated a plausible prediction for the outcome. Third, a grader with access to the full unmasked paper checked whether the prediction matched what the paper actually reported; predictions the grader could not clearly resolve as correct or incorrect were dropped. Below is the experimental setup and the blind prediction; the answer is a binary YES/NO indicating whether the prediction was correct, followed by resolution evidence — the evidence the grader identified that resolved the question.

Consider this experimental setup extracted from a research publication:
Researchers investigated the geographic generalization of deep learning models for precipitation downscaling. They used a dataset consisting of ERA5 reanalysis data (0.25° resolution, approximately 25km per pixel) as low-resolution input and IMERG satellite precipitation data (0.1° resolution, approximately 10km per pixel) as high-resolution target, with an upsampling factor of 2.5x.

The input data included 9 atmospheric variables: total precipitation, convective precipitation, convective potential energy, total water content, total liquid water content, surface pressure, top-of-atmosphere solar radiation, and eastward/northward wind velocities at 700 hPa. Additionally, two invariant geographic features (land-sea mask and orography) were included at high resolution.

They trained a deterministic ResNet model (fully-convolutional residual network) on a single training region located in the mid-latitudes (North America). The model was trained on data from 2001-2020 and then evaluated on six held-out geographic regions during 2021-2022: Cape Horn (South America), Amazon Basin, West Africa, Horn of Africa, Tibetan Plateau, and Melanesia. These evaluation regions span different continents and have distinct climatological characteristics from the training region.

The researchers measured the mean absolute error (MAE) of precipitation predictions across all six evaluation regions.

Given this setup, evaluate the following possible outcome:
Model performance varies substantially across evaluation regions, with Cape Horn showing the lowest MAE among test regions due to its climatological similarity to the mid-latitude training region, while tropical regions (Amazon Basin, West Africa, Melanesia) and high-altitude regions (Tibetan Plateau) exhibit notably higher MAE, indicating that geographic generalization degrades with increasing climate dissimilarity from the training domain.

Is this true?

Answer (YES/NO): NO